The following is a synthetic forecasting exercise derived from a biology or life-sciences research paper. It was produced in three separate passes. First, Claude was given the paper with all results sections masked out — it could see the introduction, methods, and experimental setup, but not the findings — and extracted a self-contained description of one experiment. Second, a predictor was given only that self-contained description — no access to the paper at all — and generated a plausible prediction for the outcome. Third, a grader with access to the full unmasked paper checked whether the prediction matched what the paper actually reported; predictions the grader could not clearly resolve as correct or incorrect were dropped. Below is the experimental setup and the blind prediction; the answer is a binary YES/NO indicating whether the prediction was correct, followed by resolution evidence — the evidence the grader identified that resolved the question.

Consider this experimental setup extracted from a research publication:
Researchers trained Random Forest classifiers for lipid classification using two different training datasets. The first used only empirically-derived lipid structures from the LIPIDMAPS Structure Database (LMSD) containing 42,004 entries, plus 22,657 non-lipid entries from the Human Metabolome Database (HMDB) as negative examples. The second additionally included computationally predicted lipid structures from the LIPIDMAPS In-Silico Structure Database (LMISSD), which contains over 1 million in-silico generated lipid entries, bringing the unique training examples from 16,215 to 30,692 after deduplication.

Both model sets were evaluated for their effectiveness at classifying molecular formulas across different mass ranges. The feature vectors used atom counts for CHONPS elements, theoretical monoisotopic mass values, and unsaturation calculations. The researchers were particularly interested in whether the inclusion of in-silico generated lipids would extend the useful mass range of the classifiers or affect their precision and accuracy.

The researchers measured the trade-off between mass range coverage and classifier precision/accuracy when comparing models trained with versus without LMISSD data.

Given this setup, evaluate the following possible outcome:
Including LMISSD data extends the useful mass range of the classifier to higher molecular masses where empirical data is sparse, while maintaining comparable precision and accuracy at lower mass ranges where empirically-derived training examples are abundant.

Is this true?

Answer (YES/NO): NO